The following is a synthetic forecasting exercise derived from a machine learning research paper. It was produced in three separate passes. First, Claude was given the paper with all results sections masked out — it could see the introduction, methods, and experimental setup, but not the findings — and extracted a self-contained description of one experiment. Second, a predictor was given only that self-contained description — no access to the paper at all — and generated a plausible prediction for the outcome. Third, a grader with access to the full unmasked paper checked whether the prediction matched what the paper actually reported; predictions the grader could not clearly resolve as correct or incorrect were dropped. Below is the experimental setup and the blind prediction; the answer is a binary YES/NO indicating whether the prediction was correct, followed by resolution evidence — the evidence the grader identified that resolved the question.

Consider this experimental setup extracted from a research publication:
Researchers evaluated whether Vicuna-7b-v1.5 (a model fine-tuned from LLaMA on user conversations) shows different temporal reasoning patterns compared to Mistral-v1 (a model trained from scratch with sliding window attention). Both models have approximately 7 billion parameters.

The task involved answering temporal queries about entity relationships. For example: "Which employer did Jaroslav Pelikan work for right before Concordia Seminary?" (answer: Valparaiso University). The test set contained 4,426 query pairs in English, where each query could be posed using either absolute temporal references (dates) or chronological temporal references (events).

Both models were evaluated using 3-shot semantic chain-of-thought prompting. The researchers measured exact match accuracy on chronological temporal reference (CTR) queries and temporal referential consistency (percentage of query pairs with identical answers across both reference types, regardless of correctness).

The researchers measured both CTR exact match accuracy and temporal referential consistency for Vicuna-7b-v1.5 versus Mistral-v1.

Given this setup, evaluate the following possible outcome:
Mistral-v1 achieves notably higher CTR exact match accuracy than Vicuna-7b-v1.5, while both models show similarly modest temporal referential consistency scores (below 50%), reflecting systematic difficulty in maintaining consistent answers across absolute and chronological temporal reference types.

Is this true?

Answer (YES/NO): NO